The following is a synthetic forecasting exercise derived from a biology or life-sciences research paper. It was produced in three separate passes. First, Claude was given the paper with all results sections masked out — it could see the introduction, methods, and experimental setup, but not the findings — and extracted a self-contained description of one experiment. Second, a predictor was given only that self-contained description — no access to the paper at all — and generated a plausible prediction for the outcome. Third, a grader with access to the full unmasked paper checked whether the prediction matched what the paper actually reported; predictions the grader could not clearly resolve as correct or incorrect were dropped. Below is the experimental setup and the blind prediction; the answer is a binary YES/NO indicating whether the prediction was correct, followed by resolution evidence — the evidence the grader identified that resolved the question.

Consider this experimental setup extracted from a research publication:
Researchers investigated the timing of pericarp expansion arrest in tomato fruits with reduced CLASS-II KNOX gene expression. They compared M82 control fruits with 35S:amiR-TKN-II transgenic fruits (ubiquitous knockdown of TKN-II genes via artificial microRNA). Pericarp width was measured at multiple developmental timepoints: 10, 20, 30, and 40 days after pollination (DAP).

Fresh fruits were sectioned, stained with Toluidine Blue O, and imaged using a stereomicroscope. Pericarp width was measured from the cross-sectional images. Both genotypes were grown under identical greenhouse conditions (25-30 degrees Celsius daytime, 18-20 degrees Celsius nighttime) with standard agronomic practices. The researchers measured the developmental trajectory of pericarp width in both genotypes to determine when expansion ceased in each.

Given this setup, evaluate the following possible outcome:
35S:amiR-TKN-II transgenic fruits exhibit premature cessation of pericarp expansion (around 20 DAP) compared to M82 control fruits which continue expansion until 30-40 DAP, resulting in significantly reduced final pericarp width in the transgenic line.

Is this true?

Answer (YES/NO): NO